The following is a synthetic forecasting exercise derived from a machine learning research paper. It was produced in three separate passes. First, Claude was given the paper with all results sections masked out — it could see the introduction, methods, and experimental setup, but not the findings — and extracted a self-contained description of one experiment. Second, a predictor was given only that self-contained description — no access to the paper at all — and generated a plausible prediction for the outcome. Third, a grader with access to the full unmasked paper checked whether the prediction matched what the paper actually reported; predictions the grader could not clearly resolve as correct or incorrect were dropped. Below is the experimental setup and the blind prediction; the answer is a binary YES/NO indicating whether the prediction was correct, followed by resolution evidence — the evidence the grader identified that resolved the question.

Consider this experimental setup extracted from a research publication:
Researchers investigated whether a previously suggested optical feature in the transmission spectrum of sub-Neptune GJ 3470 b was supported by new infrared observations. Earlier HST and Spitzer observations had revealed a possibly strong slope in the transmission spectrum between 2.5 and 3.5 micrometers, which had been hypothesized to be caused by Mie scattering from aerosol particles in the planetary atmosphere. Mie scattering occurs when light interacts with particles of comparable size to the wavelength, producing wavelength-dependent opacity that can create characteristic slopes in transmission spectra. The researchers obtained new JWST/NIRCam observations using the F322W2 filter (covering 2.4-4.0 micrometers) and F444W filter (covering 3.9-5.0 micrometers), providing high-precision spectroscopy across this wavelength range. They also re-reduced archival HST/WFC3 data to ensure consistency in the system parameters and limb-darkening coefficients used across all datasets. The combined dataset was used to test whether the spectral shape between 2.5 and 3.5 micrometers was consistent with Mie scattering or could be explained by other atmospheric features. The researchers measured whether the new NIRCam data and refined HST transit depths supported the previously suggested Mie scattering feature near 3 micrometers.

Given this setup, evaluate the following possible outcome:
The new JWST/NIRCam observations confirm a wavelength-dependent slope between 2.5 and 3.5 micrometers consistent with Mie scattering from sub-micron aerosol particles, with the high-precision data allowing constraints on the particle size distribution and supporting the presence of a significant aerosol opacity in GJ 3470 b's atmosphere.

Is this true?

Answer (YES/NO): NO